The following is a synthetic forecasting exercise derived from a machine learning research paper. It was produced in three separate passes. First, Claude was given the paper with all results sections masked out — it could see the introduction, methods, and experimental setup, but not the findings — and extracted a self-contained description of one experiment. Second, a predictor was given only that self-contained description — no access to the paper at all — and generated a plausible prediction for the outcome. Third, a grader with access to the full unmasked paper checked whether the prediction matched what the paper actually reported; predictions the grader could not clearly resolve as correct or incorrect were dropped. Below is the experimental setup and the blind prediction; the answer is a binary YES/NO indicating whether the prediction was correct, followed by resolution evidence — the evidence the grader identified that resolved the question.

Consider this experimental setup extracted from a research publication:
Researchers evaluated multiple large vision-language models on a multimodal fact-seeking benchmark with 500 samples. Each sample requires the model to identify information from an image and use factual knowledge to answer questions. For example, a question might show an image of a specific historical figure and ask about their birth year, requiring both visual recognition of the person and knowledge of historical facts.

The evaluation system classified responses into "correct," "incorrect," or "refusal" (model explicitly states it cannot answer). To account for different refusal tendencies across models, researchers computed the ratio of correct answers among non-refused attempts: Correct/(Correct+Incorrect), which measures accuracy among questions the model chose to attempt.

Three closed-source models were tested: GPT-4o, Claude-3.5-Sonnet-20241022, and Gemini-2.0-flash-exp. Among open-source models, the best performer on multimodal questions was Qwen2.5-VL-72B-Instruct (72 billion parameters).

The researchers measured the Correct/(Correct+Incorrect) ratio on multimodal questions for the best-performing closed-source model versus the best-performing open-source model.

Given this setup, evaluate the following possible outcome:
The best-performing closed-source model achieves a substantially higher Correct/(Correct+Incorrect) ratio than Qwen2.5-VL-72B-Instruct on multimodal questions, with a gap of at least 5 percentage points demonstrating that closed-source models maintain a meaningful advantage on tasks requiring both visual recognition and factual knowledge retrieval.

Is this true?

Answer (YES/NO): YES